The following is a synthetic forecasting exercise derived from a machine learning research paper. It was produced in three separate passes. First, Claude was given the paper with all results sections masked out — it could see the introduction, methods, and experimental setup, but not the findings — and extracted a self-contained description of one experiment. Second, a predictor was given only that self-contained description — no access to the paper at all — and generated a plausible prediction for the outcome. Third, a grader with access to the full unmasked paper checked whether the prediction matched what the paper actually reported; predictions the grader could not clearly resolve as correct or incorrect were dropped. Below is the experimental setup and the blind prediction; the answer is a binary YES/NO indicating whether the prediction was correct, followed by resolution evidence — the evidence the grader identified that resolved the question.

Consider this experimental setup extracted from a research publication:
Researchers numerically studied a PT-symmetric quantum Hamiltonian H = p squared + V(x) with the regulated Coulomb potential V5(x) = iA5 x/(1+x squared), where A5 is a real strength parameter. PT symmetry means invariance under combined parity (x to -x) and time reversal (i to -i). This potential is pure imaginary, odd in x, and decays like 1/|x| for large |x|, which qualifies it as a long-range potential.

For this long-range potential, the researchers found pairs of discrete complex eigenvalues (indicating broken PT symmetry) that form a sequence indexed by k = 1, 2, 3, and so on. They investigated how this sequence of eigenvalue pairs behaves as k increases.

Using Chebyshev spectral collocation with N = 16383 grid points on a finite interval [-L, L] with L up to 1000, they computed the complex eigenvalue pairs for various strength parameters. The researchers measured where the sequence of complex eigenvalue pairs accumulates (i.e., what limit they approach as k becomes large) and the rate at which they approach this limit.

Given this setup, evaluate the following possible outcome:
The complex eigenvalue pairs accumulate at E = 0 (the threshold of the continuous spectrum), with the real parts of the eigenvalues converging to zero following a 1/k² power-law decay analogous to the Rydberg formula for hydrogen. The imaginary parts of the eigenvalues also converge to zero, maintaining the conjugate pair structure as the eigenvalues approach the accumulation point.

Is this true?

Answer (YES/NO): YES